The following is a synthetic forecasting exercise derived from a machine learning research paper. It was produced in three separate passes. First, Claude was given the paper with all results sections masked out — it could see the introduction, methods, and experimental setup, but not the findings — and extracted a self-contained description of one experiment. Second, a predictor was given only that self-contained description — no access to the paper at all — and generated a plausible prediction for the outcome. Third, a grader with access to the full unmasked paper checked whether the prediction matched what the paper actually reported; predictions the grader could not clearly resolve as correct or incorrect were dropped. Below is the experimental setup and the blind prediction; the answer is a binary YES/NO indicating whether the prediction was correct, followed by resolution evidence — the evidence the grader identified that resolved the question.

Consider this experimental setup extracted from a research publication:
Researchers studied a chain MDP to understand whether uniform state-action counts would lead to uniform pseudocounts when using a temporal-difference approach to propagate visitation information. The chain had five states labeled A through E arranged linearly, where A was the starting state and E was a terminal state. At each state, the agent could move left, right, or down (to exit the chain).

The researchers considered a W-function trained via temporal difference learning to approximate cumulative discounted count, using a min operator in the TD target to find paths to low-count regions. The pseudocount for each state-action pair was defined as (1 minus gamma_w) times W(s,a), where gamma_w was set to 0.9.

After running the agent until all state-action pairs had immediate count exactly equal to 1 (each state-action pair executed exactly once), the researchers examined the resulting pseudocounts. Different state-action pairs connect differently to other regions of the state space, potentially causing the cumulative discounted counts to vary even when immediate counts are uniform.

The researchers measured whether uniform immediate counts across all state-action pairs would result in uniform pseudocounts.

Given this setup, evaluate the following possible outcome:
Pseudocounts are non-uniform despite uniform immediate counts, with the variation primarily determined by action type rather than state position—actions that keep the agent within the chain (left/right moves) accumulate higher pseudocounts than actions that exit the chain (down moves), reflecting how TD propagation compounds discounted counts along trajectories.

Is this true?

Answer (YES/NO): NO